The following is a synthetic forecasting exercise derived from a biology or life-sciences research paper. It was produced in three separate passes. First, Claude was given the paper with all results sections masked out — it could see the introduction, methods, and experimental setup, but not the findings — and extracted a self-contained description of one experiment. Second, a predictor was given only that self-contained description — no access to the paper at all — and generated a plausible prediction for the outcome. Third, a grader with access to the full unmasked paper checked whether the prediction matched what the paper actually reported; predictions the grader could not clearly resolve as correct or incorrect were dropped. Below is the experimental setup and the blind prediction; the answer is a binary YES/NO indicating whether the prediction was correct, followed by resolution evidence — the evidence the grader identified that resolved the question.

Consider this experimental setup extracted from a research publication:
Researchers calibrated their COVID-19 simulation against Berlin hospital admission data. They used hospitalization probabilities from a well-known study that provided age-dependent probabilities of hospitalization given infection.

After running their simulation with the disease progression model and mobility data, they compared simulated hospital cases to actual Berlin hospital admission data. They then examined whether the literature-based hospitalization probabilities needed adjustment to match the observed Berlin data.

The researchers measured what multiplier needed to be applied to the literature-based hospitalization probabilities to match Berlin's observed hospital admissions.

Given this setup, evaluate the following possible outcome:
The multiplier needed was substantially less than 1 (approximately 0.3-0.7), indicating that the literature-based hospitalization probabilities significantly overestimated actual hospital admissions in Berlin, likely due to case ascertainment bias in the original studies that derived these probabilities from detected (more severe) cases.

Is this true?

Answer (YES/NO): NO